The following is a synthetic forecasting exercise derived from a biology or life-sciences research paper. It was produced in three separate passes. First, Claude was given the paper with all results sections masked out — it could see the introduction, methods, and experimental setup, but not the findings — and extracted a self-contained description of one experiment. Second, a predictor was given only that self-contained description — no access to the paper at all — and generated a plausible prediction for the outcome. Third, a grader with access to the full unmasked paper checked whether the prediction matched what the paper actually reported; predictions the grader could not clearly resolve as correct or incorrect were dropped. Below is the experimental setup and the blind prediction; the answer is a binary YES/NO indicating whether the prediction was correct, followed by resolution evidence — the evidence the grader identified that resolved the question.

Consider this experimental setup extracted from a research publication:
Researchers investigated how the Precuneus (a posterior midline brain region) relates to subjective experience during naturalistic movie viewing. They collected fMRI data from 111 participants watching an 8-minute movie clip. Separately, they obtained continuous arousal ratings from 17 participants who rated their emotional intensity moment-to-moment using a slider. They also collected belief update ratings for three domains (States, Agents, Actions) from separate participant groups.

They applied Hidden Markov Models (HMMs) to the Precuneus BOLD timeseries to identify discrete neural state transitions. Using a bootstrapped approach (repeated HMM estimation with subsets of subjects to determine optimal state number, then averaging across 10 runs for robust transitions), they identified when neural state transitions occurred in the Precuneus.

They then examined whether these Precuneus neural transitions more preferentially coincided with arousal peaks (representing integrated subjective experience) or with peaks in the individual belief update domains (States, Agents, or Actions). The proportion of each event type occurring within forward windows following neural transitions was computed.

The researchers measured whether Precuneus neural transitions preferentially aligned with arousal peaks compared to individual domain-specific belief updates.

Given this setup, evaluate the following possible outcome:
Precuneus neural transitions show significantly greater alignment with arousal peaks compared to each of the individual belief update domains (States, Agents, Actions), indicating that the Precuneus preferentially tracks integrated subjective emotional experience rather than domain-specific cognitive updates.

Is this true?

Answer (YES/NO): YES